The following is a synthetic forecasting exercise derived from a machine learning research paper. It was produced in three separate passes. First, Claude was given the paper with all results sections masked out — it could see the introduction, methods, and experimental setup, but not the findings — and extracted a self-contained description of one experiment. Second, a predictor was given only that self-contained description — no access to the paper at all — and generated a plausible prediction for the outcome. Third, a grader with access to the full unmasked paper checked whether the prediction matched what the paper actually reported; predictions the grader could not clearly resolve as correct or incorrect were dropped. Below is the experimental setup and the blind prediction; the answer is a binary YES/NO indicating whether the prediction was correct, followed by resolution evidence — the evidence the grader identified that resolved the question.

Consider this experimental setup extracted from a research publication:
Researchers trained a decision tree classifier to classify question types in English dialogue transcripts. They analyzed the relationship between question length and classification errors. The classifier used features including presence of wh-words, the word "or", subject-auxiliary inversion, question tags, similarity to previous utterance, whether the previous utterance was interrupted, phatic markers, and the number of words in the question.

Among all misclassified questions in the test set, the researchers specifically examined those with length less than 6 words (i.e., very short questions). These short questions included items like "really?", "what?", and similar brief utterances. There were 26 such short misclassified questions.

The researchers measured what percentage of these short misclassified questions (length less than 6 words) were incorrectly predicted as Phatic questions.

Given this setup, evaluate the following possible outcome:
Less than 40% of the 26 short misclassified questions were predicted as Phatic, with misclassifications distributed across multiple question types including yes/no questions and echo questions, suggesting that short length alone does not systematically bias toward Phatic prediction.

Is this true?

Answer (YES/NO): NO